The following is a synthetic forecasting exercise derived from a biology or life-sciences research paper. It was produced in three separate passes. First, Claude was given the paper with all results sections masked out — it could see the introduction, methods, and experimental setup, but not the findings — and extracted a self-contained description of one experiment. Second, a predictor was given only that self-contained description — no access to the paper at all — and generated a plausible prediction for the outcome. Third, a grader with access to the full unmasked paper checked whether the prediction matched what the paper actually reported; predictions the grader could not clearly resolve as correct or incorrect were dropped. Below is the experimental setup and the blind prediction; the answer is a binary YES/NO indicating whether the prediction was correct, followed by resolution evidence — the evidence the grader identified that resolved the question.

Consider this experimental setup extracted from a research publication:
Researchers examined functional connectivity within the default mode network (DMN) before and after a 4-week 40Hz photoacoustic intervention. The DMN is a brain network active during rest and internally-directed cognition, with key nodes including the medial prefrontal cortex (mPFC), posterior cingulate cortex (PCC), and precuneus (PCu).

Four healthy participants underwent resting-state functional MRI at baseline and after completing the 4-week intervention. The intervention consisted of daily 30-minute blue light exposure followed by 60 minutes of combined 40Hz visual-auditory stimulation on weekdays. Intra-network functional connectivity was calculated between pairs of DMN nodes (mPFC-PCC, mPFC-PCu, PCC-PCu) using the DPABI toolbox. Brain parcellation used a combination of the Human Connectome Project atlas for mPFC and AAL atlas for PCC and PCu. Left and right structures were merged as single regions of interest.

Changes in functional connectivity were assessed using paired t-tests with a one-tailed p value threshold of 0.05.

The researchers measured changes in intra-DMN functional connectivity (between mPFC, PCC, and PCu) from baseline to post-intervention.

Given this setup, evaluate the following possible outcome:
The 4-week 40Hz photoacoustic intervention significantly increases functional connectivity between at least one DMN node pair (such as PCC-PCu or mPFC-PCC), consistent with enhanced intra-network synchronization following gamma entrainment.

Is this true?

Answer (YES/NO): NO